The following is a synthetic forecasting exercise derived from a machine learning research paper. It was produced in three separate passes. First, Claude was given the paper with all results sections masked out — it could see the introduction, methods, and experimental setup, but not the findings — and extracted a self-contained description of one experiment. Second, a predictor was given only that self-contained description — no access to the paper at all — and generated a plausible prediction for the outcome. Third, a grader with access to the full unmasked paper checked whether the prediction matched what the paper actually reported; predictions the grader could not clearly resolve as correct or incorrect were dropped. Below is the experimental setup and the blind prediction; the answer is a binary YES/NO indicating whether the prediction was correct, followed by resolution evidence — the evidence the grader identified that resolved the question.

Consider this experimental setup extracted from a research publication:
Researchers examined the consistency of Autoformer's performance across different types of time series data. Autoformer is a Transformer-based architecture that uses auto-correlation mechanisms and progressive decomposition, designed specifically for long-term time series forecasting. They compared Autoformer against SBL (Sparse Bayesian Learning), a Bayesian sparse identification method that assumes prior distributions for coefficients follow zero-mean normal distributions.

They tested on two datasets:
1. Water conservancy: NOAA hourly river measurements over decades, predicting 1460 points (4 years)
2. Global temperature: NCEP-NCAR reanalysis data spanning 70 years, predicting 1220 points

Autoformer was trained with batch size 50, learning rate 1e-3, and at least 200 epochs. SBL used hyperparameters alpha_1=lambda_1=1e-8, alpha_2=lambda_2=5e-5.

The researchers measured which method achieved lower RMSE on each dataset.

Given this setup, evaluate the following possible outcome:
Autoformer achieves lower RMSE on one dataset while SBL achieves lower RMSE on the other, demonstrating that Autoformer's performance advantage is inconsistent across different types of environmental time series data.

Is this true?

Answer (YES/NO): NO